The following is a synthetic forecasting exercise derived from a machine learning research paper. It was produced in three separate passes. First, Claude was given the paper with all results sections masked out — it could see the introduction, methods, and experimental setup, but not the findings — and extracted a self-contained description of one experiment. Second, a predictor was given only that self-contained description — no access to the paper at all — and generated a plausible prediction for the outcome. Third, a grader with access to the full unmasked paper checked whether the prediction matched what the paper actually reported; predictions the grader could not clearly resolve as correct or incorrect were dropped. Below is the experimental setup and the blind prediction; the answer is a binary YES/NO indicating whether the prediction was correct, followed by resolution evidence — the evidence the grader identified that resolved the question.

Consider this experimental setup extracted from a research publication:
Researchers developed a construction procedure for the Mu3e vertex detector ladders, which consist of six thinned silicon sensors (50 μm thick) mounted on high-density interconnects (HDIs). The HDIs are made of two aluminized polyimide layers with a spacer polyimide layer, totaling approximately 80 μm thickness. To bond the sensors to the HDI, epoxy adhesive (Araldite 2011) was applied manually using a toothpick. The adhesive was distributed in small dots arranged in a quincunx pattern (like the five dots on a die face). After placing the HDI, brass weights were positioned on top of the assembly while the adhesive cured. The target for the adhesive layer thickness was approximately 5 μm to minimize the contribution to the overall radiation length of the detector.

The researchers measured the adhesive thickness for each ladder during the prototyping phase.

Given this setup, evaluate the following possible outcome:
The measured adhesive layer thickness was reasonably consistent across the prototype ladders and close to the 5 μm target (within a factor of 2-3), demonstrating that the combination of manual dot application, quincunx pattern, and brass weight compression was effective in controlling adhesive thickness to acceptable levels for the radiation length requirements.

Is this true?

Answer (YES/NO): NO